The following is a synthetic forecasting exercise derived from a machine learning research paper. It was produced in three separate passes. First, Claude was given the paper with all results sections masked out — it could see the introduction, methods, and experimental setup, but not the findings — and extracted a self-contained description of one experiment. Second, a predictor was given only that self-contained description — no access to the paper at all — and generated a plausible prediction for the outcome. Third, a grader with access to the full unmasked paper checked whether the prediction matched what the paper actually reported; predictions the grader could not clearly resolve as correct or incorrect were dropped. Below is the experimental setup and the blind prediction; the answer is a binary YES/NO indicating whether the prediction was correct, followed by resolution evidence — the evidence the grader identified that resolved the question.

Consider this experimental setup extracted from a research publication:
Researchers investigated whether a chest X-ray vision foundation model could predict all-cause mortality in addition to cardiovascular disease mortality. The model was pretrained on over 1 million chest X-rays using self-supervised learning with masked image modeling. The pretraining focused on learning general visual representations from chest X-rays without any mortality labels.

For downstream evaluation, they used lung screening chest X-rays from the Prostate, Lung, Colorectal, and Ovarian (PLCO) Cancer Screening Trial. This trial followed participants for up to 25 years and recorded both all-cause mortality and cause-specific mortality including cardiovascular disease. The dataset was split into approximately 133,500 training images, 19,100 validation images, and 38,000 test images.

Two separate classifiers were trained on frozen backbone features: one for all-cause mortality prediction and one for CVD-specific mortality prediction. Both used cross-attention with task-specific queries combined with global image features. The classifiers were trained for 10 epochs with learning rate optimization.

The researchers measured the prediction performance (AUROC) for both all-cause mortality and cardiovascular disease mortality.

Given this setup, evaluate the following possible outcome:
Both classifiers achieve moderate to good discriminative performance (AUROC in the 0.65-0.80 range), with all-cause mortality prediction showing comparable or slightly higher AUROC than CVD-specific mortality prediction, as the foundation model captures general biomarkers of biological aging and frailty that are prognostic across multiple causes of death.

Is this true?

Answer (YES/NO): NO